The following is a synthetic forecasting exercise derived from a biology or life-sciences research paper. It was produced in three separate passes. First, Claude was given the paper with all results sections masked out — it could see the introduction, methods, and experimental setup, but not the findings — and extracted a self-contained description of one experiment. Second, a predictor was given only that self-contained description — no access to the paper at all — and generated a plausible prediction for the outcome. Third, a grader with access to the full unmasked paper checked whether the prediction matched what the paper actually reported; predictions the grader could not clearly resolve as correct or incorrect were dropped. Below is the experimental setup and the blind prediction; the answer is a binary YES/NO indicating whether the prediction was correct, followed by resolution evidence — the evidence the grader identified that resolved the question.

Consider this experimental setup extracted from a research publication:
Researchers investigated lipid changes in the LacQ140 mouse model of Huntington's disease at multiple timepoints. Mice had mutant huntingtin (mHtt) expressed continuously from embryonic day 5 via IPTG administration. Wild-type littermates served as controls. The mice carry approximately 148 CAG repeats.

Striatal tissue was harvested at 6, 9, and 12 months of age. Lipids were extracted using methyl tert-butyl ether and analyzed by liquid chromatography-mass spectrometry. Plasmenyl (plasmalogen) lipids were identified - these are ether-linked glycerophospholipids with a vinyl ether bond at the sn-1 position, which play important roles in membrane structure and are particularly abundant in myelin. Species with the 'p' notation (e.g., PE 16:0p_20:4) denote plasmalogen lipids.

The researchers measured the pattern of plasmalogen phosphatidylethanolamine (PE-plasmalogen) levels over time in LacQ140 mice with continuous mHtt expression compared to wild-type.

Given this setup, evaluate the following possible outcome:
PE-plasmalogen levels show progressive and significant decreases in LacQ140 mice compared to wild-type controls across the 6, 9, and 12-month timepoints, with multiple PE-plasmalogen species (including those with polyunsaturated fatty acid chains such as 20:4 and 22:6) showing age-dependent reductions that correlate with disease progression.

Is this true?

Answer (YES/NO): NO